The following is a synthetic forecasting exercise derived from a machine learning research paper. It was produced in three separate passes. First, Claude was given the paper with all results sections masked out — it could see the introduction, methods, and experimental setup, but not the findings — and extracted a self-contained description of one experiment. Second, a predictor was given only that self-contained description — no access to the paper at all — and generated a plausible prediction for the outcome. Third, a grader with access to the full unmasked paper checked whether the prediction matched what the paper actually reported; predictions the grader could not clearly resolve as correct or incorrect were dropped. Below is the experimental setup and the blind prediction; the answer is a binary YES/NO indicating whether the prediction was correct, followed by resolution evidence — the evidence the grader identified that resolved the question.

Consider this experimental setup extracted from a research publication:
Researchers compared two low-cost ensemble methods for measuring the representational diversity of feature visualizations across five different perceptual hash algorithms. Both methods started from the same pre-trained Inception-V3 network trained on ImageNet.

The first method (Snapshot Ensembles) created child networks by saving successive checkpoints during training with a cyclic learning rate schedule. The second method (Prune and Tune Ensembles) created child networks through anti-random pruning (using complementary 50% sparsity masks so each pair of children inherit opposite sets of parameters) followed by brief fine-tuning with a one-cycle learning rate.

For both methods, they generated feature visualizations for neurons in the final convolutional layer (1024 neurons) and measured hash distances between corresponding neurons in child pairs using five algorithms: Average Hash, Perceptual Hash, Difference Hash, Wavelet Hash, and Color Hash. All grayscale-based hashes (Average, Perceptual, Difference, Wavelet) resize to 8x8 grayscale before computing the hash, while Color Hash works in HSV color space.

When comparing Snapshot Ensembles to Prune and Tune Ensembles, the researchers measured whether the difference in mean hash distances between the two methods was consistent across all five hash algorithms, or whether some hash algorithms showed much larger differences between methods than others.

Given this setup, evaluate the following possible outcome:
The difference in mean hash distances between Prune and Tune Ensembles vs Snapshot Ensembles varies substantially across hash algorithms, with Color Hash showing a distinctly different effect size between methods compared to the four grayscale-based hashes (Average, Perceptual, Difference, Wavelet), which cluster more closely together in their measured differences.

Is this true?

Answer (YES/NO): YES